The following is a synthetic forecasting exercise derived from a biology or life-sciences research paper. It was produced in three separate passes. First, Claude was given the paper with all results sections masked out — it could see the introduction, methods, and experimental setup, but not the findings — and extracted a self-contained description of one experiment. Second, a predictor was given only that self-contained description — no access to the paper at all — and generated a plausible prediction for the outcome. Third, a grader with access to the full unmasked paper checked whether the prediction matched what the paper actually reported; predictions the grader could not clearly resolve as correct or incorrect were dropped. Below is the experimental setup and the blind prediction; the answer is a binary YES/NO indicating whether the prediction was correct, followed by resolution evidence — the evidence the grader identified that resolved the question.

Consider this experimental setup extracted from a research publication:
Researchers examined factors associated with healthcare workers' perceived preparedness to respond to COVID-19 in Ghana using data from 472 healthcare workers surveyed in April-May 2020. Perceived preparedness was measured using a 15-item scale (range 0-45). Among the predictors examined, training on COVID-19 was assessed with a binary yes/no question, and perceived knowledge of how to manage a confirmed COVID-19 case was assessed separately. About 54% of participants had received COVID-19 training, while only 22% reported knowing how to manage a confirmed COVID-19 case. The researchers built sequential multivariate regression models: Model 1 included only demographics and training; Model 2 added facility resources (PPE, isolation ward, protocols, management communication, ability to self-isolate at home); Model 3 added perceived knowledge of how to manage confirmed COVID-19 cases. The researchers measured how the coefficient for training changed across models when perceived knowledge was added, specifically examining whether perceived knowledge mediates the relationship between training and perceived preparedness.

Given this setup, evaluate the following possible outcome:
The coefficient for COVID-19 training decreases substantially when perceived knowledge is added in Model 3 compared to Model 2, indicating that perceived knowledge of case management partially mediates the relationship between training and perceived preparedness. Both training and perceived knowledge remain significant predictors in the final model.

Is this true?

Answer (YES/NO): YES